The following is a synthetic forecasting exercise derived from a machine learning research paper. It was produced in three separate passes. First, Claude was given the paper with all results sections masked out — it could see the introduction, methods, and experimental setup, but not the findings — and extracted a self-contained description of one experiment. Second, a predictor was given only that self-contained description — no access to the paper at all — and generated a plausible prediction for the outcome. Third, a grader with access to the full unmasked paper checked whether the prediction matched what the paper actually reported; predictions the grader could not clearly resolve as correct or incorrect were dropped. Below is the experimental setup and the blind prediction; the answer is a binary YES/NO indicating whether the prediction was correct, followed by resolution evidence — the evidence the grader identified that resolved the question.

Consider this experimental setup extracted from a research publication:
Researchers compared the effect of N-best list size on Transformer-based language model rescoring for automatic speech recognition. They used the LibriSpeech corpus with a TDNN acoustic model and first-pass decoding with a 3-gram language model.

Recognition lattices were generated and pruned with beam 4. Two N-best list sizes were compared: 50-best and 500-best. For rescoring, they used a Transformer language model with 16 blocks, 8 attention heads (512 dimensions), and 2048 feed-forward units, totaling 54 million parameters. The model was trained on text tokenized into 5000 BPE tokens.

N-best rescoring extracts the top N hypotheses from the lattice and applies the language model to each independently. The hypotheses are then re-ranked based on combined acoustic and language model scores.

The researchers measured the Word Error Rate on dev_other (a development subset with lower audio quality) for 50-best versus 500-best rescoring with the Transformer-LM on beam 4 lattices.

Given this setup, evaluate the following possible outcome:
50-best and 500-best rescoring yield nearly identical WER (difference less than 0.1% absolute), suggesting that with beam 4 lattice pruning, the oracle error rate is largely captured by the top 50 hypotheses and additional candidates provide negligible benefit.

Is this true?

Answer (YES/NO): NO